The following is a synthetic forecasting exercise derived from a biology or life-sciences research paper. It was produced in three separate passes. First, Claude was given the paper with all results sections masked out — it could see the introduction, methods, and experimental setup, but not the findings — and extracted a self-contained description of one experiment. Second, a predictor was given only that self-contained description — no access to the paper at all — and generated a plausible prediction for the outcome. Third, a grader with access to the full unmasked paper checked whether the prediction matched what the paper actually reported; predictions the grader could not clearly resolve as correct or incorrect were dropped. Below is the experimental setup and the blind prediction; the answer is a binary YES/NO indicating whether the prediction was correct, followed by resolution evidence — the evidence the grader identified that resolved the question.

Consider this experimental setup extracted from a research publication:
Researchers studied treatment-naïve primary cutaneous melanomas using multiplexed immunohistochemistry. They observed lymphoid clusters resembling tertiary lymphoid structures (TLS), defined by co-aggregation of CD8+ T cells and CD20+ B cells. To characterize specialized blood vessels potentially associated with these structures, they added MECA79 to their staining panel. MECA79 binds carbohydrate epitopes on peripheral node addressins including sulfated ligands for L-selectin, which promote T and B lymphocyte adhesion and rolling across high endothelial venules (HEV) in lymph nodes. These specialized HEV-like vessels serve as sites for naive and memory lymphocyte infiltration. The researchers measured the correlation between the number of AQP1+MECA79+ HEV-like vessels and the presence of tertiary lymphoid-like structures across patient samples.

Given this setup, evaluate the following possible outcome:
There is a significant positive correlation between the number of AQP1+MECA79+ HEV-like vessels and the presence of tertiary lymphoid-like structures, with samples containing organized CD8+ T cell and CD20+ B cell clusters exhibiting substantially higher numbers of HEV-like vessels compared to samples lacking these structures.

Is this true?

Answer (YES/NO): YES